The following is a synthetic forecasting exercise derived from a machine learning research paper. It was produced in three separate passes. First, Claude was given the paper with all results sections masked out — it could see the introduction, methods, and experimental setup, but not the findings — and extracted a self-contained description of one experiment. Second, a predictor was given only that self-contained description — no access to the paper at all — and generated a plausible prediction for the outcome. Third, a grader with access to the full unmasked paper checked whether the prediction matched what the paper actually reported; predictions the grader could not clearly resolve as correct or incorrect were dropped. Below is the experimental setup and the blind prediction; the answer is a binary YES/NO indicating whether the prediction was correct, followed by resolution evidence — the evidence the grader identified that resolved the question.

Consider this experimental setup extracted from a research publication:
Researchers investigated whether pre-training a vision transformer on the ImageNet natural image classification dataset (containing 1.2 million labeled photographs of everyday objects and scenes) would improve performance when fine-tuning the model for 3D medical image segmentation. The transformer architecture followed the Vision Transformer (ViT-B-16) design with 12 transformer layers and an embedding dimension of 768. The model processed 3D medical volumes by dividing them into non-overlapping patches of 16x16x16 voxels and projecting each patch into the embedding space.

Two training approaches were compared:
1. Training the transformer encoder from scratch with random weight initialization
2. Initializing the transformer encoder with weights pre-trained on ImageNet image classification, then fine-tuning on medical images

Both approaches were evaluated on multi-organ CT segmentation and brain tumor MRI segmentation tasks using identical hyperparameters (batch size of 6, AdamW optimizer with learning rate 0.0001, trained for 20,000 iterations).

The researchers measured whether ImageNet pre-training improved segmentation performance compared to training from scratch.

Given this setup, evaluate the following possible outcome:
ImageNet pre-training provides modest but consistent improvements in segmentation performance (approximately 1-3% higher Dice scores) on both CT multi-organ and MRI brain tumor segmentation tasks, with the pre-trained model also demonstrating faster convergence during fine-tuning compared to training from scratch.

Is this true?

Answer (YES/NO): NO